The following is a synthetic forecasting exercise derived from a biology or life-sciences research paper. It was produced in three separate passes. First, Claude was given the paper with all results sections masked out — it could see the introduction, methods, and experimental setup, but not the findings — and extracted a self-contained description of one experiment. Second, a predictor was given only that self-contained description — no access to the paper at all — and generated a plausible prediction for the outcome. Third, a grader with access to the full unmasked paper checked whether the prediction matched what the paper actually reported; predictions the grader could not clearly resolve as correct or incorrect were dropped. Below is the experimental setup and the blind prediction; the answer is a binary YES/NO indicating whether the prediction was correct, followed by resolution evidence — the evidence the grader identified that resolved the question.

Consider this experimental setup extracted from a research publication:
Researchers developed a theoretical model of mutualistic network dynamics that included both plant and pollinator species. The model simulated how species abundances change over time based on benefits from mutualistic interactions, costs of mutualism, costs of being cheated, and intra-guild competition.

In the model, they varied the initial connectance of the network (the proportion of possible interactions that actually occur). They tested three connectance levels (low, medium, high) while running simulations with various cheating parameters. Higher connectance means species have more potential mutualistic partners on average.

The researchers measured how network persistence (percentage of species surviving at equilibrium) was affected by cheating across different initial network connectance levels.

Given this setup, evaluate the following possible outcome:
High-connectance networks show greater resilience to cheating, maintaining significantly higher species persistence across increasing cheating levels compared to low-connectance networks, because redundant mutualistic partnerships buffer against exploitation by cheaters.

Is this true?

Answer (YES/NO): NO